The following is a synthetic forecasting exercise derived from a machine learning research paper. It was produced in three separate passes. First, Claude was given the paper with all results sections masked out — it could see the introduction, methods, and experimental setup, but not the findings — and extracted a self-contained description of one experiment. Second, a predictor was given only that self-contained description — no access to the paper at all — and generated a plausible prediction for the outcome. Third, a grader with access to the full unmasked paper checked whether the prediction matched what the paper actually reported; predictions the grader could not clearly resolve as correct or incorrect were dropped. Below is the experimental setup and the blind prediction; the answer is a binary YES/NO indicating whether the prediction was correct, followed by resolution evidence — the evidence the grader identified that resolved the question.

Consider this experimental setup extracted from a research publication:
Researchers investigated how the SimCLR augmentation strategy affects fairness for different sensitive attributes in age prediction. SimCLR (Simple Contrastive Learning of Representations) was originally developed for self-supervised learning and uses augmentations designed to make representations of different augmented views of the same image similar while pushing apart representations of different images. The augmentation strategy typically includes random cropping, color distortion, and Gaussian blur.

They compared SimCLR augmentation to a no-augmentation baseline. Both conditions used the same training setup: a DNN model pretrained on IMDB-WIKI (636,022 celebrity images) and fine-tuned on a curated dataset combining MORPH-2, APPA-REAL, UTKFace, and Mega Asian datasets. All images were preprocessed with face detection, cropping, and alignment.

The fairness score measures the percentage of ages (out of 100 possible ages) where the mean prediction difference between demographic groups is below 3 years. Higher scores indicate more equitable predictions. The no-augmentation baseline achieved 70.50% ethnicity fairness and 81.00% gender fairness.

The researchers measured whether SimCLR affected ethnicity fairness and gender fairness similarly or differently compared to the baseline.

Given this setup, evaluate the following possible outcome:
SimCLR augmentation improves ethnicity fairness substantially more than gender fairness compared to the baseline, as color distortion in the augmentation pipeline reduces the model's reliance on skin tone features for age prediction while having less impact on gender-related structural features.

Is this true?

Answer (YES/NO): NO